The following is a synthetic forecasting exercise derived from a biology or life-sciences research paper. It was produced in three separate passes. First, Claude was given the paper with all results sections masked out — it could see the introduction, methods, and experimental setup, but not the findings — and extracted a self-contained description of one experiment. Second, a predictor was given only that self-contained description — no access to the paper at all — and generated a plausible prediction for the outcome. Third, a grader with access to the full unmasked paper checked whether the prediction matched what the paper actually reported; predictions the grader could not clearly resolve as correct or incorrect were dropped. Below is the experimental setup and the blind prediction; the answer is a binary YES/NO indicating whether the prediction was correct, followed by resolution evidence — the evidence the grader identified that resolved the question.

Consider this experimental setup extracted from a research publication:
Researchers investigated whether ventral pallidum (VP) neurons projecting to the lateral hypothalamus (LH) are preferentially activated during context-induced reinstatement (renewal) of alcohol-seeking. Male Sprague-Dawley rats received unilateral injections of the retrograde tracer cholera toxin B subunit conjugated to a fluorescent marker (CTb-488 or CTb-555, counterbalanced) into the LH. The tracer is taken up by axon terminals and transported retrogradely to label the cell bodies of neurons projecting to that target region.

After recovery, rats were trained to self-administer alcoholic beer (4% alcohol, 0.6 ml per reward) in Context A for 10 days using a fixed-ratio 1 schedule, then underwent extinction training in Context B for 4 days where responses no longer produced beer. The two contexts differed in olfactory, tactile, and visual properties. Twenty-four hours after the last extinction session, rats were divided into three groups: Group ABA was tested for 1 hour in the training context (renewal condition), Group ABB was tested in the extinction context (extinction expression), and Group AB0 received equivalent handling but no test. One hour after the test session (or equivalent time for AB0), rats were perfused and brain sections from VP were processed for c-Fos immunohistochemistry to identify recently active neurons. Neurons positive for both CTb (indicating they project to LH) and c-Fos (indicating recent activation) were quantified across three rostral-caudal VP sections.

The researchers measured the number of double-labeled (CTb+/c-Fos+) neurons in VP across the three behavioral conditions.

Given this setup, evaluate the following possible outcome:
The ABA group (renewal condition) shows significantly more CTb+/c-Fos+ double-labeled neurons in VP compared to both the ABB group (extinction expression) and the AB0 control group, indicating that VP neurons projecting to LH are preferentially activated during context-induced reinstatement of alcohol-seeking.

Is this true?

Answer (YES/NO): YES